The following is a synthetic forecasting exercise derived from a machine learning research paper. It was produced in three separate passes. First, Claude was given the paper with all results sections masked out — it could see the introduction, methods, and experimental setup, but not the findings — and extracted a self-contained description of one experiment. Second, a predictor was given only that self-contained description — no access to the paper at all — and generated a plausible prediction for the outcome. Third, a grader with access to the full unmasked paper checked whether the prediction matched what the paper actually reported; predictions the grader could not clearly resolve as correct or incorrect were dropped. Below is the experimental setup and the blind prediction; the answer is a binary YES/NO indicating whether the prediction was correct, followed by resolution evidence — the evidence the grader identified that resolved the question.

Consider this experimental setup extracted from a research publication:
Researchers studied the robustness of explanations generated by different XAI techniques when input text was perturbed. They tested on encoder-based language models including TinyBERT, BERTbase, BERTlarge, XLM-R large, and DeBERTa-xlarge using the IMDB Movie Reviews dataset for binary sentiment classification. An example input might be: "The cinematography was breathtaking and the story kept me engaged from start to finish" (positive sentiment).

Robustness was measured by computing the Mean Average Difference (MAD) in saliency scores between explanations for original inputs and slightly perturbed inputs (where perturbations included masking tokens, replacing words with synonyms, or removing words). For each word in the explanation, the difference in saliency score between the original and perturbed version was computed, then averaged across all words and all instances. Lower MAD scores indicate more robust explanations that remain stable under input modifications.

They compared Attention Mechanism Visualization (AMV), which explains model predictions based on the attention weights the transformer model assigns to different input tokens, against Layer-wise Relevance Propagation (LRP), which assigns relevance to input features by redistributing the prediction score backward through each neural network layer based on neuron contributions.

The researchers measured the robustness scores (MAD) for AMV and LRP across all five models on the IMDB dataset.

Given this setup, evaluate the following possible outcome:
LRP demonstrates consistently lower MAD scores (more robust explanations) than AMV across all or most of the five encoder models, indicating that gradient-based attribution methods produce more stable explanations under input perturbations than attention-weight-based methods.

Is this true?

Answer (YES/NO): NO